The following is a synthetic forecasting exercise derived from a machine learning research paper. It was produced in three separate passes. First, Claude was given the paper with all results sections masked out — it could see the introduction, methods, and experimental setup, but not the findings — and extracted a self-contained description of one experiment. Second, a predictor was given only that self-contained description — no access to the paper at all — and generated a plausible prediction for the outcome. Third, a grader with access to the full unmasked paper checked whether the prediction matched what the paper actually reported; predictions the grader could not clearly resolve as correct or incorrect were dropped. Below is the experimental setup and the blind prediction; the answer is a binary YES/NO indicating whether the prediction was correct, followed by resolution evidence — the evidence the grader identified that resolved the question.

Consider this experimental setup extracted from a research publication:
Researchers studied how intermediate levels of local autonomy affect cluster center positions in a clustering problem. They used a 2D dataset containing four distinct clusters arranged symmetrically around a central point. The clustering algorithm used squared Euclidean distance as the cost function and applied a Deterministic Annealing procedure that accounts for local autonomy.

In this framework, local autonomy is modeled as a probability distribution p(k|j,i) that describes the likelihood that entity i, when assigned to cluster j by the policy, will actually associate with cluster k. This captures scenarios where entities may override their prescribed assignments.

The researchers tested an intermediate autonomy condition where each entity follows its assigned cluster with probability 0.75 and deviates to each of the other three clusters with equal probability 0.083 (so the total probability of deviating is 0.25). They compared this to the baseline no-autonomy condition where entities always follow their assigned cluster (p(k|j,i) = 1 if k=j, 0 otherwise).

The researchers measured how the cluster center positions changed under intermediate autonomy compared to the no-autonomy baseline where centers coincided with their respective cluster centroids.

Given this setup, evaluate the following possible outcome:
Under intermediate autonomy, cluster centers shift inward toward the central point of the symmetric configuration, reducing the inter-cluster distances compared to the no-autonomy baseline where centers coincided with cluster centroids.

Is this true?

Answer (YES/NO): YES